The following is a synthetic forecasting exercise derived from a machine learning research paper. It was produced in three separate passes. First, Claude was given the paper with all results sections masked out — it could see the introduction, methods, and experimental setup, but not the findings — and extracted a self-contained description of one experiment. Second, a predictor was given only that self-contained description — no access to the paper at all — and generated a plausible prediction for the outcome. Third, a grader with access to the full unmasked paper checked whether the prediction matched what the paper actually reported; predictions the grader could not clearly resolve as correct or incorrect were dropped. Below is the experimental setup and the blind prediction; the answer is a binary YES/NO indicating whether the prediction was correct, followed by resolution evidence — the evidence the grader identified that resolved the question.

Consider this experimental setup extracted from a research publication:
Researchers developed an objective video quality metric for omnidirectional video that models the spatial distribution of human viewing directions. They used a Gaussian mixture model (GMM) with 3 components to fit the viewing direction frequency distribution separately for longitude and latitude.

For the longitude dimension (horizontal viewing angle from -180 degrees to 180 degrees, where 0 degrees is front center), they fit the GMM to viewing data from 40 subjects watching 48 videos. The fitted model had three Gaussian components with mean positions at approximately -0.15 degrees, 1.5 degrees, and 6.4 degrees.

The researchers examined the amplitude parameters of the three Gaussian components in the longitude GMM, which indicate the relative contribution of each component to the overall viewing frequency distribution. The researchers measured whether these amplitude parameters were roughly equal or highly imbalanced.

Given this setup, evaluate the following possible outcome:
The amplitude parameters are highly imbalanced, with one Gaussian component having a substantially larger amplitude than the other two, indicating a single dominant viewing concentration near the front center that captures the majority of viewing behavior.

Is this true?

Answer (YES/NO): NO